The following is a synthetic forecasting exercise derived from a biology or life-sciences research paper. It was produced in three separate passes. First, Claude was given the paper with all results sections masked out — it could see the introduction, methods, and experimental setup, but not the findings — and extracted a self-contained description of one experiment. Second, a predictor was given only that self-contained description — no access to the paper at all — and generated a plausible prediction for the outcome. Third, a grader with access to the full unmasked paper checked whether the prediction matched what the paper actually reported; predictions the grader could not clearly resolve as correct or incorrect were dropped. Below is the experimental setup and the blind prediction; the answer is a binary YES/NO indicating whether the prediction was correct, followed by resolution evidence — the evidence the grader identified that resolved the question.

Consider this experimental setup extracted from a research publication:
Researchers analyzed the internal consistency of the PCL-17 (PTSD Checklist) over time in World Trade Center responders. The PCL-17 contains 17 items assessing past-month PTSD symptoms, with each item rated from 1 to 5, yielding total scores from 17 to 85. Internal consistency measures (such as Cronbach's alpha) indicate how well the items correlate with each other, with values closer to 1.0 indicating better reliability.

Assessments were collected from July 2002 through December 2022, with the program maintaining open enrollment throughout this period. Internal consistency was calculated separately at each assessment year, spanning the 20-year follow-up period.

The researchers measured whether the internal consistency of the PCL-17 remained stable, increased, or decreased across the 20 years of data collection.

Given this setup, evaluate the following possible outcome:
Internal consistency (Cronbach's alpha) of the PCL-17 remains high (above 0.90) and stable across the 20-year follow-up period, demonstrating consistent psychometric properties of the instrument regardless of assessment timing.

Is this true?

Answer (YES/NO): YES